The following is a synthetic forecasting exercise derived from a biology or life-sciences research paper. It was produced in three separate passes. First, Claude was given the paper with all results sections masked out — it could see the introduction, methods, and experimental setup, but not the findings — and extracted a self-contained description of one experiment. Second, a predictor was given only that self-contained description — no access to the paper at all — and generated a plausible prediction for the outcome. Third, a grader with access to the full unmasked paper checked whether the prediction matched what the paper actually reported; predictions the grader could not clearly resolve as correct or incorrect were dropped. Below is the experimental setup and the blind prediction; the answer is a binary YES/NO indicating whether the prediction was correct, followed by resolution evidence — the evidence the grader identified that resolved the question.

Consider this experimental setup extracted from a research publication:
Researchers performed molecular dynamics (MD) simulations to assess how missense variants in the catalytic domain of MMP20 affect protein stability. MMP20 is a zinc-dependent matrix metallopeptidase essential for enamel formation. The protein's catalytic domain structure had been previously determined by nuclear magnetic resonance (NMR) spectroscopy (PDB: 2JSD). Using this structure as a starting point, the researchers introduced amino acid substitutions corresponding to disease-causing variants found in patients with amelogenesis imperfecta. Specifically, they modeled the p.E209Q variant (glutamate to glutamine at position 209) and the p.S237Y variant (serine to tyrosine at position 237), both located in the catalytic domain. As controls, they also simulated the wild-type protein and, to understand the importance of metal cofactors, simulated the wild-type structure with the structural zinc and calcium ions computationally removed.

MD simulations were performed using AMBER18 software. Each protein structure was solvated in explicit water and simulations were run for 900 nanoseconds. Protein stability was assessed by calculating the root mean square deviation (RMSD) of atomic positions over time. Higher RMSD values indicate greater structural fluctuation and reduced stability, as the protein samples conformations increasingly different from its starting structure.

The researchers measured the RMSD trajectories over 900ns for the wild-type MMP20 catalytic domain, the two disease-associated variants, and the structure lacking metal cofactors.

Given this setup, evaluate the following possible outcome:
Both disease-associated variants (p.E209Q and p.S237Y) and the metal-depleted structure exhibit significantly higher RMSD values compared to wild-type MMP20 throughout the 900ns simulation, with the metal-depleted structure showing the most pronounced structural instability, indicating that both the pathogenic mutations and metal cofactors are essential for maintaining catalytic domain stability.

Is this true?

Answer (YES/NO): YES